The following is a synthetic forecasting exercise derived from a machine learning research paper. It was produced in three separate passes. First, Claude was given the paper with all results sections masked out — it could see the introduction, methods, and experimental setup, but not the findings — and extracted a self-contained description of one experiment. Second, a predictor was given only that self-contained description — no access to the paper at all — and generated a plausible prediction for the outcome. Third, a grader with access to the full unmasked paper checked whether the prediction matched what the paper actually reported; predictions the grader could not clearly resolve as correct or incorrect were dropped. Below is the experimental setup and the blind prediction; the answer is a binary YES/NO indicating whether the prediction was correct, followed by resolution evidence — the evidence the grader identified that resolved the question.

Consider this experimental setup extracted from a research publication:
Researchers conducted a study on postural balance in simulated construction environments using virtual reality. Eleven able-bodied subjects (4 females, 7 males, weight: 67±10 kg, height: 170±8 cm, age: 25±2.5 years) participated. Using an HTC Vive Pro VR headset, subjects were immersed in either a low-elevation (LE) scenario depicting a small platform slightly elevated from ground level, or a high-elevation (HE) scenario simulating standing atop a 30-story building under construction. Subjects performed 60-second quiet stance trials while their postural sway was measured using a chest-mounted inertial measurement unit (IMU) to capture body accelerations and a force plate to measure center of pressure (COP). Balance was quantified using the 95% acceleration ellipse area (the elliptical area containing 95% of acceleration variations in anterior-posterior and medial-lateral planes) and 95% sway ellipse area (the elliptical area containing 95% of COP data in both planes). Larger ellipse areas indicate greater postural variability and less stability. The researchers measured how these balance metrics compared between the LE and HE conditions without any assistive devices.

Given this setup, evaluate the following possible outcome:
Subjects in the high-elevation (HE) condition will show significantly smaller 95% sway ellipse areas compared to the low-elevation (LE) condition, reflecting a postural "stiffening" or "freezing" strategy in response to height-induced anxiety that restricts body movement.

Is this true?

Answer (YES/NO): NO